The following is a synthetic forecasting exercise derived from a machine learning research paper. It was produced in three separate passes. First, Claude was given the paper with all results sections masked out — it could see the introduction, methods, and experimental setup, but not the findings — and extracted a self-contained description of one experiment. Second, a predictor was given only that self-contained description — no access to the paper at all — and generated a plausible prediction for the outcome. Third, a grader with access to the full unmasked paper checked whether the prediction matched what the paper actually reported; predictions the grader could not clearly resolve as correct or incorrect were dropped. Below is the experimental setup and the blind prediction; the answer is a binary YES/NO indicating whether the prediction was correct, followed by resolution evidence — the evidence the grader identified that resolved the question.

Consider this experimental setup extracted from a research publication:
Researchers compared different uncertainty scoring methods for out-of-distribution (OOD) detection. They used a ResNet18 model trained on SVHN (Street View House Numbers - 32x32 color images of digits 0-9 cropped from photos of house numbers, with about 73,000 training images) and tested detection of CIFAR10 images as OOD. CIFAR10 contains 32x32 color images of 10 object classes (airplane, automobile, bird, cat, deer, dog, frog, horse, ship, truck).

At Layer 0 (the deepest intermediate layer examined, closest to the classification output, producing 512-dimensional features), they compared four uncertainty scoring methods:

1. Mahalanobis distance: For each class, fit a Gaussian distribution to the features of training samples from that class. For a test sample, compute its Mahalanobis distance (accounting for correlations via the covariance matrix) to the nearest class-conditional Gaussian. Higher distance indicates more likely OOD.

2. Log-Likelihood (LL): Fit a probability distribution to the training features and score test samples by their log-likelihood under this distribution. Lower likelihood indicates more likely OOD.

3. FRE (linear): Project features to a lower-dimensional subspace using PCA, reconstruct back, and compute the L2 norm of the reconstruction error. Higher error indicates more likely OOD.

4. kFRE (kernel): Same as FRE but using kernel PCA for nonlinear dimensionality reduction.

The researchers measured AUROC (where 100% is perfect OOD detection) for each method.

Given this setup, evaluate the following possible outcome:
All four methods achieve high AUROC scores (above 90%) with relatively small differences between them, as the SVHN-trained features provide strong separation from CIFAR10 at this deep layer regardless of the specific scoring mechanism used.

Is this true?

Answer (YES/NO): YES